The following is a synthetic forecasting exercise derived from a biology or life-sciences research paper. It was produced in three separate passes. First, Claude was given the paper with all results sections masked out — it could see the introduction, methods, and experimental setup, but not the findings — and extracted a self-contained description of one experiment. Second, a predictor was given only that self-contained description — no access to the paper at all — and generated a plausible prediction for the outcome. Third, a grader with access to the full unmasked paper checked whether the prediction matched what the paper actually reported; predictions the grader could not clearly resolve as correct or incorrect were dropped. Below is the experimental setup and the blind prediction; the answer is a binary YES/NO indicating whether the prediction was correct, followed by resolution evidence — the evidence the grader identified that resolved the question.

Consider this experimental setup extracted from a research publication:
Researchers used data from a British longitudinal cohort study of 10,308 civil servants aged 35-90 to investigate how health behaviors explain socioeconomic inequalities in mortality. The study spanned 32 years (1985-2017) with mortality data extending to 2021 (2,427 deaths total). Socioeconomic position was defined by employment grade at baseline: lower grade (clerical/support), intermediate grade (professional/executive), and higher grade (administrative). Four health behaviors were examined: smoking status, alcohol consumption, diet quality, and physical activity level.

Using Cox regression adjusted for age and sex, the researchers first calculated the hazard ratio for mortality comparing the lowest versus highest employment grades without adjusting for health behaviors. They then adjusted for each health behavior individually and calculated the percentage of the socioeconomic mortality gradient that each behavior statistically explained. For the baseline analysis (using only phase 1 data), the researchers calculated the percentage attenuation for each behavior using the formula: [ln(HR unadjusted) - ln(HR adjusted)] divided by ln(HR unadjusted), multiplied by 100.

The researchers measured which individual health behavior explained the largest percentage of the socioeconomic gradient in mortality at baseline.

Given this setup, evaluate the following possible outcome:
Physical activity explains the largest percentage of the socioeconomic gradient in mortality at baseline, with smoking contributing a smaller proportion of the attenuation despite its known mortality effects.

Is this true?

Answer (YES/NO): NO